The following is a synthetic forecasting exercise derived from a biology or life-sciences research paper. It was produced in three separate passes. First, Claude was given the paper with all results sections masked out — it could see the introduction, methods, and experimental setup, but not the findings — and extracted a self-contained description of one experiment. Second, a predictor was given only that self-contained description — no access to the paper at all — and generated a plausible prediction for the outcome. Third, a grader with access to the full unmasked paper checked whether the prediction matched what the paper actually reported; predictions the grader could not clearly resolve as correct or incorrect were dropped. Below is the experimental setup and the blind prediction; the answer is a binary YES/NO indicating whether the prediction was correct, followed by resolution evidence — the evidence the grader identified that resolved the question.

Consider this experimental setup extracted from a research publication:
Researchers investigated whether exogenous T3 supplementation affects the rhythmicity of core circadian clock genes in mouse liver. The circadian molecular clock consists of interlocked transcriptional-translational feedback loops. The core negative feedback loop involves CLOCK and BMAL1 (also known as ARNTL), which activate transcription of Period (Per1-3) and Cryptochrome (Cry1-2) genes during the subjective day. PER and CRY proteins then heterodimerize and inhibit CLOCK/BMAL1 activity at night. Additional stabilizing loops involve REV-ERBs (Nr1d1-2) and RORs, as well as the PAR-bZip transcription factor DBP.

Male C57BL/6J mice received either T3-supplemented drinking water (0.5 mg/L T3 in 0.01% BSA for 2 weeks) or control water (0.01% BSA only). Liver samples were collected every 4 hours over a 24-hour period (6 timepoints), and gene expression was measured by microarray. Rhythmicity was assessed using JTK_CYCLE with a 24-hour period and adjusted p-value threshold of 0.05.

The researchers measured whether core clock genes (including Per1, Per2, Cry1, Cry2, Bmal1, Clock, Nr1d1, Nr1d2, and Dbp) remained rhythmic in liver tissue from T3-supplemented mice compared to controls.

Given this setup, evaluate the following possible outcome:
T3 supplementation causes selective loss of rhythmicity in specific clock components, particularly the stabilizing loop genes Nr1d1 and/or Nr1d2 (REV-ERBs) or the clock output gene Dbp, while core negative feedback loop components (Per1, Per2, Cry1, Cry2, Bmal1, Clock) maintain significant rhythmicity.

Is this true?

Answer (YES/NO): NO